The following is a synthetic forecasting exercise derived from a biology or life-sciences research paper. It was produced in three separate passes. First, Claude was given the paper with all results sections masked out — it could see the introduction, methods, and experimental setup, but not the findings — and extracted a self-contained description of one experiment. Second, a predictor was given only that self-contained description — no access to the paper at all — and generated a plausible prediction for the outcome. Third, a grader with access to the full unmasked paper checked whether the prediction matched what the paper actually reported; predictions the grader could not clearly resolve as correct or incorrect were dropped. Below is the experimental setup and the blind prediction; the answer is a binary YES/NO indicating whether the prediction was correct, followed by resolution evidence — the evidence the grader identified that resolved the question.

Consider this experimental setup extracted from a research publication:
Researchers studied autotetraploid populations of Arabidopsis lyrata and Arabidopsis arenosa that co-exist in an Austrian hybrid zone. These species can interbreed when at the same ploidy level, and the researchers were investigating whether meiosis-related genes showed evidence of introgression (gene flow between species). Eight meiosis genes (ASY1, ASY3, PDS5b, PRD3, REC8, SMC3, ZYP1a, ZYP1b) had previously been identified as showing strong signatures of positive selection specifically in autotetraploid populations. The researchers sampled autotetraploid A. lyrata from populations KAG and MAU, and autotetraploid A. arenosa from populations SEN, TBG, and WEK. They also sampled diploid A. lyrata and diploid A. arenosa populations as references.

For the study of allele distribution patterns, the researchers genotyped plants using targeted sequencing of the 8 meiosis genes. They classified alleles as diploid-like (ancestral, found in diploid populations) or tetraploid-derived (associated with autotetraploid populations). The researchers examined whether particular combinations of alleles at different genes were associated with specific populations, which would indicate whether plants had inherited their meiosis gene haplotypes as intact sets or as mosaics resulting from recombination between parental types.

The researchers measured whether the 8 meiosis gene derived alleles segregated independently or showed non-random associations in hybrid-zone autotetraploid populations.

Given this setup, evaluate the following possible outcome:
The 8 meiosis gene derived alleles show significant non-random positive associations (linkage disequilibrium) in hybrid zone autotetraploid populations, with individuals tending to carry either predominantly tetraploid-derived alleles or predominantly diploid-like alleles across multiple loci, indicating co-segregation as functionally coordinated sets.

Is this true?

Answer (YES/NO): NO